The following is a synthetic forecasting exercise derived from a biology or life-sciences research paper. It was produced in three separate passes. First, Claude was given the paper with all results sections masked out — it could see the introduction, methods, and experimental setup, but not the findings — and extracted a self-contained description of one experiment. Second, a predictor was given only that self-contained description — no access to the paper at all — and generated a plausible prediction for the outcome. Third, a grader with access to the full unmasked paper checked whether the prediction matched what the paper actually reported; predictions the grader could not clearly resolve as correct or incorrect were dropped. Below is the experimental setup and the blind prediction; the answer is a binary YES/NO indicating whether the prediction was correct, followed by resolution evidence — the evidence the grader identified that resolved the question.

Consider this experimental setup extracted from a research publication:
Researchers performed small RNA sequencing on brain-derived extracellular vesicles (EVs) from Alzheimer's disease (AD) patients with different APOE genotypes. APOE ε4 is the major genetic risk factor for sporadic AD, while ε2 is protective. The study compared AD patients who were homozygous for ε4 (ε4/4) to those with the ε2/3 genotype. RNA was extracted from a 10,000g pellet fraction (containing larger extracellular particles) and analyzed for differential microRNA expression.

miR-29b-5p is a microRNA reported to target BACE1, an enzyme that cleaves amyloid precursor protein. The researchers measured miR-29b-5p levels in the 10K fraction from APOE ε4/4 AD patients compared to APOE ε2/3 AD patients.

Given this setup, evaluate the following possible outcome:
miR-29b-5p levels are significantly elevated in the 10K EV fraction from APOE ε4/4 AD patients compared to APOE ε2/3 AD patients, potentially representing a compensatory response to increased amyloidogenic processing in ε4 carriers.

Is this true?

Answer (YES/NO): NO